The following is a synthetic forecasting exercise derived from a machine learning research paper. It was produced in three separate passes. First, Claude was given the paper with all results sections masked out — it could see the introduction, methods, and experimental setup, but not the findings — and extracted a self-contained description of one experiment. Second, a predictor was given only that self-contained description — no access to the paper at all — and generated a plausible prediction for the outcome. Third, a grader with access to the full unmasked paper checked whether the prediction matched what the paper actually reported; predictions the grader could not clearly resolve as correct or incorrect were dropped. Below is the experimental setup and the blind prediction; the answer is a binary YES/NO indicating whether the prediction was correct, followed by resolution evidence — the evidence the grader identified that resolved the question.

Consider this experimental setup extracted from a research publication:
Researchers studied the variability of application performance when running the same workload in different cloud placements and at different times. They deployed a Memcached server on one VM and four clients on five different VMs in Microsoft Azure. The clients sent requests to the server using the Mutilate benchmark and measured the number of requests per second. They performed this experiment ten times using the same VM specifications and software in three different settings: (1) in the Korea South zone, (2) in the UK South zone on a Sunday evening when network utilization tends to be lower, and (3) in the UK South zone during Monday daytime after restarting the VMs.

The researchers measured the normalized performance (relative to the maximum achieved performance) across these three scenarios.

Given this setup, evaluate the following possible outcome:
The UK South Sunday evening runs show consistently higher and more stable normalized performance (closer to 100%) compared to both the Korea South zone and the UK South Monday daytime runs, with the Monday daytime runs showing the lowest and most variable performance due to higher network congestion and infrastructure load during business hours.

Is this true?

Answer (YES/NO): NO